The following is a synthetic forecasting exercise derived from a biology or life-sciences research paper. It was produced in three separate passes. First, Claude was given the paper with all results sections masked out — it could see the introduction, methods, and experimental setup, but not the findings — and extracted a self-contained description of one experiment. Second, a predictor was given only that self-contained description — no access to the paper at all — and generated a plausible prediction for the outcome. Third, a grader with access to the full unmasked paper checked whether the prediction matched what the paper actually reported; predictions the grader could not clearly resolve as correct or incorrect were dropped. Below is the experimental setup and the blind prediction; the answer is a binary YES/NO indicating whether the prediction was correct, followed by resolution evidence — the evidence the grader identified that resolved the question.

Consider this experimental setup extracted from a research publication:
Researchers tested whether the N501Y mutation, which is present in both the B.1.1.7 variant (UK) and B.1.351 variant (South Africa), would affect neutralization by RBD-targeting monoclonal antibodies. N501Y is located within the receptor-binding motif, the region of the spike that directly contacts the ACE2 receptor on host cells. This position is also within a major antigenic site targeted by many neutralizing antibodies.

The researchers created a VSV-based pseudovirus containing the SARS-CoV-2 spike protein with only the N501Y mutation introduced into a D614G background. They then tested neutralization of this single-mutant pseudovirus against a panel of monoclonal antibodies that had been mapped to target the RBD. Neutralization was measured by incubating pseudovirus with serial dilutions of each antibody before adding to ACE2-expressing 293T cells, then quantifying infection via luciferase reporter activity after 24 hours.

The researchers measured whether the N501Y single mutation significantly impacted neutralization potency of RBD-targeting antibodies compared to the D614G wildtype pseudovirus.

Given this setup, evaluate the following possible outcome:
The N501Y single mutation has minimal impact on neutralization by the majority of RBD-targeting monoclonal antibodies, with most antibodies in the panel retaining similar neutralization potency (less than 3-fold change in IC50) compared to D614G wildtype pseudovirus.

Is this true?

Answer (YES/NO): YES